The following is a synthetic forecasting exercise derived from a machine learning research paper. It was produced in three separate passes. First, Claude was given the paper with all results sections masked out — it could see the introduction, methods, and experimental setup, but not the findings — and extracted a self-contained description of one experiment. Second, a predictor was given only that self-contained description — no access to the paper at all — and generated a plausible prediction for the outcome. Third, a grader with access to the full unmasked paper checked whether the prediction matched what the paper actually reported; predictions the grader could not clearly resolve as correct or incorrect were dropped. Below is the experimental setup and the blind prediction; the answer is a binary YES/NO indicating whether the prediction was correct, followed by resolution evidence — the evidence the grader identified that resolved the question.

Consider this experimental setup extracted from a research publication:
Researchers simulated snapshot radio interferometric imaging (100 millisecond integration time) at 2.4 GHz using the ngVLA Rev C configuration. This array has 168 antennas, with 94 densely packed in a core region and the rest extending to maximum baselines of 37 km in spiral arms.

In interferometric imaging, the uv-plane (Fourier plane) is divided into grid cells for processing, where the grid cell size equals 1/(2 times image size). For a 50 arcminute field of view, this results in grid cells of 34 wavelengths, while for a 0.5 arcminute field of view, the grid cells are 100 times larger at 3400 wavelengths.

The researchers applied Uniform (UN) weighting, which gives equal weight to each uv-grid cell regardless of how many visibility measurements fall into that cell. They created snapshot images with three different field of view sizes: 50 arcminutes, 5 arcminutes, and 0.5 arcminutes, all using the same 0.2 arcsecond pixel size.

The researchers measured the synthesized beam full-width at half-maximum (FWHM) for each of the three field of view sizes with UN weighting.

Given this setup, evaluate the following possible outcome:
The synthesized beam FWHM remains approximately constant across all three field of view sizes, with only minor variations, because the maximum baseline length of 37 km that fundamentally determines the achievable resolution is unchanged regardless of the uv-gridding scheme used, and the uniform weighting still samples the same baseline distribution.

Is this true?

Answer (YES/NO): NO